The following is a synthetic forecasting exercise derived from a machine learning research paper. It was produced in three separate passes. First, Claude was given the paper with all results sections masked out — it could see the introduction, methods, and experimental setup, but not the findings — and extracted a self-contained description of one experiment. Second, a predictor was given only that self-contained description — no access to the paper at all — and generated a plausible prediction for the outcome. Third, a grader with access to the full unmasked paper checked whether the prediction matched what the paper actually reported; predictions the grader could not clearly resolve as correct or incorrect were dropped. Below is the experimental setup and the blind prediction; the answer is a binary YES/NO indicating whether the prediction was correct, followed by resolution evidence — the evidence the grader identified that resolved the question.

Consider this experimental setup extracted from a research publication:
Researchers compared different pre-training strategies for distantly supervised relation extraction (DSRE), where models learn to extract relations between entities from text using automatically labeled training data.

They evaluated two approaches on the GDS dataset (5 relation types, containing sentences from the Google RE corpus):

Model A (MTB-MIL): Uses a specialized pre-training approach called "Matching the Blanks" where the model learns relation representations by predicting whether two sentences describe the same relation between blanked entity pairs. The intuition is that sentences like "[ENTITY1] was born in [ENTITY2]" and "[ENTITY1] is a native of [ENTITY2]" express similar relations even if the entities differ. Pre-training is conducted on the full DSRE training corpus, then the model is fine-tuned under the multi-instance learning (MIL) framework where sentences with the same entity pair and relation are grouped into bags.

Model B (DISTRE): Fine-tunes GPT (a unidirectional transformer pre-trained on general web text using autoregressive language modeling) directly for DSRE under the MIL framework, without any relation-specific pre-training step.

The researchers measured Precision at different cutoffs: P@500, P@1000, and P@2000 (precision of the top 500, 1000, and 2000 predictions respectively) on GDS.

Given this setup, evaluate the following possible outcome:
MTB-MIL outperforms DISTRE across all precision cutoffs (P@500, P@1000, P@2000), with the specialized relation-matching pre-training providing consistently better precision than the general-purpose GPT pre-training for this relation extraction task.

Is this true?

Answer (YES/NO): NO